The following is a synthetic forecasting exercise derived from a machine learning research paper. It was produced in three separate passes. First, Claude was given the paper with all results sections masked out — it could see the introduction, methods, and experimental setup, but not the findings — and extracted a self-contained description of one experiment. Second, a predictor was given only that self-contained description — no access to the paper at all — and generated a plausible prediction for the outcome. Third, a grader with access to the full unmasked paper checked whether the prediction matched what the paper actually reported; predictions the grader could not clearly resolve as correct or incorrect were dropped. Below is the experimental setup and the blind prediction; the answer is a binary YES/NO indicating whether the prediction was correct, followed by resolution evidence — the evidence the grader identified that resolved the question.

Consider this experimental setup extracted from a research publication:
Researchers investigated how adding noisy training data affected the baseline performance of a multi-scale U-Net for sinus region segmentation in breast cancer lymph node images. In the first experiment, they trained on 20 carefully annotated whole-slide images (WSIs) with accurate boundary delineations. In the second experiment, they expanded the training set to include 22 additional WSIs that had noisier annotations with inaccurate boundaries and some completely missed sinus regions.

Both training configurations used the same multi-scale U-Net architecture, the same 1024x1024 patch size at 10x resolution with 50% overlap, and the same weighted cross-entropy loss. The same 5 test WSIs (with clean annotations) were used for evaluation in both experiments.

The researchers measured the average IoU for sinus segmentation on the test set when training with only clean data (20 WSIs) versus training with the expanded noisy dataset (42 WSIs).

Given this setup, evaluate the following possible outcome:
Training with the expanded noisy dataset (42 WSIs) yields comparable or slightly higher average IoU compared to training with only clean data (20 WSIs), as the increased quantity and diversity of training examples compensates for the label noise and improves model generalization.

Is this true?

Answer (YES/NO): NO